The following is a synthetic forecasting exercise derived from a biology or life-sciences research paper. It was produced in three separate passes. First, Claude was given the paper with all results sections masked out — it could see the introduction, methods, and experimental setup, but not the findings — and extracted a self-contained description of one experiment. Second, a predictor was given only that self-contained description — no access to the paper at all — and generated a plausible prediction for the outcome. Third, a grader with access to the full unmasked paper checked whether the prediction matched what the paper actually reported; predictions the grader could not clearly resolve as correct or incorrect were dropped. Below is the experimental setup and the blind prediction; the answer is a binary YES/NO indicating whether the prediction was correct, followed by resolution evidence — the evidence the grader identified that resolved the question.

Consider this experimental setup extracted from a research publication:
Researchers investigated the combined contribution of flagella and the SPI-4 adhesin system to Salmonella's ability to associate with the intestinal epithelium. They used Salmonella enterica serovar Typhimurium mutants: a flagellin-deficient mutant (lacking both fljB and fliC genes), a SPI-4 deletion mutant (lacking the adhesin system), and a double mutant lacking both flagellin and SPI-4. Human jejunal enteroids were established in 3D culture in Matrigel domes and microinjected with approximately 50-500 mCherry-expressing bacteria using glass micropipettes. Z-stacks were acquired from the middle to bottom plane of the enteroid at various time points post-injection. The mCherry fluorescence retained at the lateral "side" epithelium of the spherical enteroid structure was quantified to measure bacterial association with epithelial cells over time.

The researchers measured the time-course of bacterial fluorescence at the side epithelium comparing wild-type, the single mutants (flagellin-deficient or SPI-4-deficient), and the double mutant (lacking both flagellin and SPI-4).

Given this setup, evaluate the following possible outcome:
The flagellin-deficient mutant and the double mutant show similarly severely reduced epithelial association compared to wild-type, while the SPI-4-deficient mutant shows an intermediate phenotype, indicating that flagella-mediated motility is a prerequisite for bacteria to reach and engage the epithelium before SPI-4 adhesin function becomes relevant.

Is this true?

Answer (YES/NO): NO